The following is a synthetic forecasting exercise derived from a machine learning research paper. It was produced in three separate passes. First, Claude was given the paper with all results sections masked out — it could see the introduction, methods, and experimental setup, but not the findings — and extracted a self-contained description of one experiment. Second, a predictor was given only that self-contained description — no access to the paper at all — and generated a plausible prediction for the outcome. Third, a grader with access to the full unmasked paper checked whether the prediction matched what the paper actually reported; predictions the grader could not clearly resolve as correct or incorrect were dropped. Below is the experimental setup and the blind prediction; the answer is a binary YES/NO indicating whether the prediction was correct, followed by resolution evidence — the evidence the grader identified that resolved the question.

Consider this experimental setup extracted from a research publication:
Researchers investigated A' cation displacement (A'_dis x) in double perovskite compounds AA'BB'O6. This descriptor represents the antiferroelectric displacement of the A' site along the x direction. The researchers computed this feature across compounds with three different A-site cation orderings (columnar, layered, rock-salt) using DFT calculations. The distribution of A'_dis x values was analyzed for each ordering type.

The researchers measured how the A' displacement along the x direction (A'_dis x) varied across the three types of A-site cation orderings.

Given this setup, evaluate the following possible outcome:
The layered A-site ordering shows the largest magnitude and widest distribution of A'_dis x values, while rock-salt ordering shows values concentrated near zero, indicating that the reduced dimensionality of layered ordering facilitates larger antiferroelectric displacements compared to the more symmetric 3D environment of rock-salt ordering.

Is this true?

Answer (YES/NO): NO